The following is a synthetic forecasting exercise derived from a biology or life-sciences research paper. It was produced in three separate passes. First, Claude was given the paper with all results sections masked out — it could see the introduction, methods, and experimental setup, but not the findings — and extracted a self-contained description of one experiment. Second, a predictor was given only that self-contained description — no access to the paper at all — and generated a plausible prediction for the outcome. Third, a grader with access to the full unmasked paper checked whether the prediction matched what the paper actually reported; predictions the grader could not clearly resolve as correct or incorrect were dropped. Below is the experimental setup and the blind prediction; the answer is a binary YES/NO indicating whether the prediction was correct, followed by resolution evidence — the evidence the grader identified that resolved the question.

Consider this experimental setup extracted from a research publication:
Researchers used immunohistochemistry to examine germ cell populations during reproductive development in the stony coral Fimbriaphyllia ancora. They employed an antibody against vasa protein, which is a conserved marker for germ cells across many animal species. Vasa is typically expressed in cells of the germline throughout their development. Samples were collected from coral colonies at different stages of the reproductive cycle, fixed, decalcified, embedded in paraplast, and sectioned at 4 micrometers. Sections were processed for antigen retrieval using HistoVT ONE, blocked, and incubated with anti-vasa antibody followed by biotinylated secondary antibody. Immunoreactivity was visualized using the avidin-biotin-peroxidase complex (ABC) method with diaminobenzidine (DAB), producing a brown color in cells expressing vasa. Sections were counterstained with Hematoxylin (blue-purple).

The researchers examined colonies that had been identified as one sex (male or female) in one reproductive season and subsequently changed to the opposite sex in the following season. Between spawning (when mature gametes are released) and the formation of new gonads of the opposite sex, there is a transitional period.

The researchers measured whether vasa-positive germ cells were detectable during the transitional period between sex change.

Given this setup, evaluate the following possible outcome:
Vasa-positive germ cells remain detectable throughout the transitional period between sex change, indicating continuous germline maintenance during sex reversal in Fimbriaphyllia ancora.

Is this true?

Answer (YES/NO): YES